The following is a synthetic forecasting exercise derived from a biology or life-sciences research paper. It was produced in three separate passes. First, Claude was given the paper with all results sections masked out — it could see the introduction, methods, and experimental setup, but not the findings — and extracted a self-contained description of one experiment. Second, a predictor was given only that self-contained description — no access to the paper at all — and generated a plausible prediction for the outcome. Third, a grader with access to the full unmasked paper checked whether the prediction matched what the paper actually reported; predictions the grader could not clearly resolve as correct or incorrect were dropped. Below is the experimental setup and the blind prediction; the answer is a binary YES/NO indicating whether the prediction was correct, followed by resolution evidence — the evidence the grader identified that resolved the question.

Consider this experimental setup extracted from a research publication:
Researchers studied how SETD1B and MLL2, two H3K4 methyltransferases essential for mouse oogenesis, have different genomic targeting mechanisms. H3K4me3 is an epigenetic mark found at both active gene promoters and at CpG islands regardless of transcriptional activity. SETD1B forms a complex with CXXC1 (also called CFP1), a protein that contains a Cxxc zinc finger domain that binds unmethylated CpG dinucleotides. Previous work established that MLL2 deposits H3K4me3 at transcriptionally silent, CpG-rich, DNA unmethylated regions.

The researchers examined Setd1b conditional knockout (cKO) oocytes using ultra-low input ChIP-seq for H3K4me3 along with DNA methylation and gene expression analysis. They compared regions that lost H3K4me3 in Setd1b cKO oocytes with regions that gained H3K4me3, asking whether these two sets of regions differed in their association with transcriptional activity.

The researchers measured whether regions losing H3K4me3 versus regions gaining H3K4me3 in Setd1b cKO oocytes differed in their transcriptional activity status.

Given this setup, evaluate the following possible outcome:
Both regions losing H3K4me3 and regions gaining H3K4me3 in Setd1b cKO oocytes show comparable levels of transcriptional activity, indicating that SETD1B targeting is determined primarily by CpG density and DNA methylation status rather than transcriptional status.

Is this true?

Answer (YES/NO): NO